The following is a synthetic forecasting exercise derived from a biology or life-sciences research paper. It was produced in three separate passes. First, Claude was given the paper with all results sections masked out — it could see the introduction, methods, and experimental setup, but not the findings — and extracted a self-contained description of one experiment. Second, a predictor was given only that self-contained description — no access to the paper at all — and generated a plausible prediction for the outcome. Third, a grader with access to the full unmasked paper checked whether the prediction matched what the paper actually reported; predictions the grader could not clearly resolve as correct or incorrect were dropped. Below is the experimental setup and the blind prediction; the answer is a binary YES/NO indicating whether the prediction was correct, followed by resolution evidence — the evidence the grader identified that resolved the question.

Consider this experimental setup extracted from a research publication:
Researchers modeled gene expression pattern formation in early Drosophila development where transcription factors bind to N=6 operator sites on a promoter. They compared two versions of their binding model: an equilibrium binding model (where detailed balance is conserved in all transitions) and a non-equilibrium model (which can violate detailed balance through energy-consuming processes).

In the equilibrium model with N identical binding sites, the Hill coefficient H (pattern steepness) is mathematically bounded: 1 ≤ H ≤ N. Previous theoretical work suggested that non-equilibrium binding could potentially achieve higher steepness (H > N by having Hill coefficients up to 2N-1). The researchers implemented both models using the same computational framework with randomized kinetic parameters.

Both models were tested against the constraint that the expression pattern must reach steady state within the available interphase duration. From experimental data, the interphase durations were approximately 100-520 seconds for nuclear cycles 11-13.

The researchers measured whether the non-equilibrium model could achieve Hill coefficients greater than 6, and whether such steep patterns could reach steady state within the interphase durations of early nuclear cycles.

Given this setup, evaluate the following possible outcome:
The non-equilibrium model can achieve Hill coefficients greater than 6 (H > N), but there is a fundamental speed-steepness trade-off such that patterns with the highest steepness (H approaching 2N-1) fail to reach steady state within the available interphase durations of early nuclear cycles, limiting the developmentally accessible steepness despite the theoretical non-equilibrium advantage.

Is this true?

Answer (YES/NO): YES